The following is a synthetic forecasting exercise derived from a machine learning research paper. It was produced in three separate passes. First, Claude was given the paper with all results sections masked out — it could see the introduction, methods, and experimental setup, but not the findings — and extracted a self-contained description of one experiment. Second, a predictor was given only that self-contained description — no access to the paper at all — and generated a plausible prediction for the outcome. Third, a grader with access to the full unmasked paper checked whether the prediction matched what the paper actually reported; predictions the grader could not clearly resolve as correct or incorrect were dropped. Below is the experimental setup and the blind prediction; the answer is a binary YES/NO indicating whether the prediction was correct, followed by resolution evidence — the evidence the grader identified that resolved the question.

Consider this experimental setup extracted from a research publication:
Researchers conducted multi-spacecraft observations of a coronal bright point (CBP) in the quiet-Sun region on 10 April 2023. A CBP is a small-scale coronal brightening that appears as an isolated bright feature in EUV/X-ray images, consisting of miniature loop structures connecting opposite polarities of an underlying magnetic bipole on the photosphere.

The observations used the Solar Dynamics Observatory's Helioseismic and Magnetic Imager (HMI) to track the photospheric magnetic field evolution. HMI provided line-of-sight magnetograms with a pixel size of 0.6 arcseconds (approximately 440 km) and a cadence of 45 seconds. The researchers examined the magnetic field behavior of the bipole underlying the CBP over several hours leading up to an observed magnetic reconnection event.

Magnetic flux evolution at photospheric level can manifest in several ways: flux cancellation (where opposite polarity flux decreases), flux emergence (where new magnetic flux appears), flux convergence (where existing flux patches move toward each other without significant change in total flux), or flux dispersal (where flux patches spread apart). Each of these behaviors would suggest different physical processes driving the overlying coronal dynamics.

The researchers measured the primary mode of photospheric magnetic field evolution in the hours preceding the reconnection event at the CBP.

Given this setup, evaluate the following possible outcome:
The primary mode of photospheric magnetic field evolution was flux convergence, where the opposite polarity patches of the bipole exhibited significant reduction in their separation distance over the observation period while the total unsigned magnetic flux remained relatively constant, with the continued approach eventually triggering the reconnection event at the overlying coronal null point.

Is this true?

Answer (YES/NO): YES